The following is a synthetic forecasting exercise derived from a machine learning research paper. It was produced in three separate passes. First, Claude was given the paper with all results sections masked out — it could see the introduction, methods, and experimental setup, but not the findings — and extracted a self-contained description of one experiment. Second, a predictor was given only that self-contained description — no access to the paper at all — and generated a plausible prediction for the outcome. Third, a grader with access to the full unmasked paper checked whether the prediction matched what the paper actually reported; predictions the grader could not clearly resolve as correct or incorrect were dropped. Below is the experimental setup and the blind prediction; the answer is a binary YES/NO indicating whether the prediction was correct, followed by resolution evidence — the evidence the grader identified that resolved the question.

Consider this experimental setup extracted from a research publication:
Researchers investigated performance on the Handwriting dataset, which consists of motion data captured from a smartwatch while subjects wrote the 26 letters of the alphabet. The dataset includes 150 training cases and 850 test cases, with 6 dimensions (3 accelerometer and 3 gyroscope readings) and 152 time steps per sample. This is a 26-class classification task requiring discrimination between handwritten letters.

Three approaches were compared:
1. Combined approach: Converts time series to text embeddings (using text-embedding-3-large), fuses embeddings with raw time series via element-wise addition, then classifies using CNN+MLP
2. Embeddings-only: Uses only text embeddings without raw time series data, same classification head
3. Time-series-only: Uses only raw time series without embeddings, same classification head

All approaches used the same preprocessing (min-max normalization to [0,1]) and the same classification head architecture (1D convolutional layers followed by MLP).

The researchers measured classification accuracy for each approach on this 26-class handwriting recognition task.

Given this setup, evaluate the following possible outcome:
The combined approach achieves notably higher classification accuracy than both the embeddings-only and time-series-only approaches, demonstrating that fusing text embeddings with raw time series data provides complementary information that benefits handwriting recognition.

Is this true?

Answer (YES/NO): NO